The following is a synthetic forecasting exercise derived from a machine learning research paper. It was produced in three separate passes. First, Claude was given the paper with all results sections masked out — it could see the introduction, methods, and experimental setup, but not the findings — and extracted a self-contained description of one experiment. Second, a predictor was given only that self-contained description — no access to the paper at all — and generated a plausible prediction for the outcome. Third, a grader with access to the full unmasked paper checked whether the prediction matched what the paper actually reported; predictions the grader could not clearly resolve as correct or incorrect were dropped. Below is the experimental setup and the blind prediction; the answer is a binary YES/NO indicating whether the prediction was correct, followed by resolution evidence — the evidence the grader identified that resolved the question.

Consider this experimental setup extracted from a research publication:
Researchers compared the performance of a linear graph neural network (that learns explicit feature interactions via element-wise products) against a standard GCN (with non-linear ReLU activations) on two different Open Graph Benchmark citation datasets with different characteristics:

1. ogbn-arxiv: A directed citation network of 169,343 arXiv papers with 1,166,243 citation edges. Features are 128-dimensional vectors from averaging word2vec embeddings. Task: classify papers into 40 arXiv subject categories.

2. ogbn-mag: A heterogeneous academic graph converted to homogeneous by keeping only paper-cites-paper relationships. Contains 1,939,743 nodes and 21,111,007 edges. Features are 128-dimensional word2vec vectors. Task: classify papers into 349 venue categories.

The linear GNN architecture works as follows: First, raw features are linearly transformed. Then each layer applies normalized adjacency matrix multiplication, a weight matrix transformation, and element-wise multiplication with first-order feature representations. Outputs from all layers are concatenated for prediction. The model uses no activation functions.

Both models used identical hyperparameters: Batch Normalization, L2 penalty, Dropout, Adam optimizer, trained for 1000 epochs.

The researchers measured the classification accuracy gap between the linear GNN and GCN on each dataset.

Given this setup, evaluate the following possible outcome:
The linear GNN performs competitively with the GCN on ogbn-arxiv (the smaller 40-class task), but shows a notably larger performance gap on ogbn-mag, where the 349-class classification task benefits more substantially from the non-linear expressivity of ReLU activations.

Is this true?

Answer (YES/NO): NO